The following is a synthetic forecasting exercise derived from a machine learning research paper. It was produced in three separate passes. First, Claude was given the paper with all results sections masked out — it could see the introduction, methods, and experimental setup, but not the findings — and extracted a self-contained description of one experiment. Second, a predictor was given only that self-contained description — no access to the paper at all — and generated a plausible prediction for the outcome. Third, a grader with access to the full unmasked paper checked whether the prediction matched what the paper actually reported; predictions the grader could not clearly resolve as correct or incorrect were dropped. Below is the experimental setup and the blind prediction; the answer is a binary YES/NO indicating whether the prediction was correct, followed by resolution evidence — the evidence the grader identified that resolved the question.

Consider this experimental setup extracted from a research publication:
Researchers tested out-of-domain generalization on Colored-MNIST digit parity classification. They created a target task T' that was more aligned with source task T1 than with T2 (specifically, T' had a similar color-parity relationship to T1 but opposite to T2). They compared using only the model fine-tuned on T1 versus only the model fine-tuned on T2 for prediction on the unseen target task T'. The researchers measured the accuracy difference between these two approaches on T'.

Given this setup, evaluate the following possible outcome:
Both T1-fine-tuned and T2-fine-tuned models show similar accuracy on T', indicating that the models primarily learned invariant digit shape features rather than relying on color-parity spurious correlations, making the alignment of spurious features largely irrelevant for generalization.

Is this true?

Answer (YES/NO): NO